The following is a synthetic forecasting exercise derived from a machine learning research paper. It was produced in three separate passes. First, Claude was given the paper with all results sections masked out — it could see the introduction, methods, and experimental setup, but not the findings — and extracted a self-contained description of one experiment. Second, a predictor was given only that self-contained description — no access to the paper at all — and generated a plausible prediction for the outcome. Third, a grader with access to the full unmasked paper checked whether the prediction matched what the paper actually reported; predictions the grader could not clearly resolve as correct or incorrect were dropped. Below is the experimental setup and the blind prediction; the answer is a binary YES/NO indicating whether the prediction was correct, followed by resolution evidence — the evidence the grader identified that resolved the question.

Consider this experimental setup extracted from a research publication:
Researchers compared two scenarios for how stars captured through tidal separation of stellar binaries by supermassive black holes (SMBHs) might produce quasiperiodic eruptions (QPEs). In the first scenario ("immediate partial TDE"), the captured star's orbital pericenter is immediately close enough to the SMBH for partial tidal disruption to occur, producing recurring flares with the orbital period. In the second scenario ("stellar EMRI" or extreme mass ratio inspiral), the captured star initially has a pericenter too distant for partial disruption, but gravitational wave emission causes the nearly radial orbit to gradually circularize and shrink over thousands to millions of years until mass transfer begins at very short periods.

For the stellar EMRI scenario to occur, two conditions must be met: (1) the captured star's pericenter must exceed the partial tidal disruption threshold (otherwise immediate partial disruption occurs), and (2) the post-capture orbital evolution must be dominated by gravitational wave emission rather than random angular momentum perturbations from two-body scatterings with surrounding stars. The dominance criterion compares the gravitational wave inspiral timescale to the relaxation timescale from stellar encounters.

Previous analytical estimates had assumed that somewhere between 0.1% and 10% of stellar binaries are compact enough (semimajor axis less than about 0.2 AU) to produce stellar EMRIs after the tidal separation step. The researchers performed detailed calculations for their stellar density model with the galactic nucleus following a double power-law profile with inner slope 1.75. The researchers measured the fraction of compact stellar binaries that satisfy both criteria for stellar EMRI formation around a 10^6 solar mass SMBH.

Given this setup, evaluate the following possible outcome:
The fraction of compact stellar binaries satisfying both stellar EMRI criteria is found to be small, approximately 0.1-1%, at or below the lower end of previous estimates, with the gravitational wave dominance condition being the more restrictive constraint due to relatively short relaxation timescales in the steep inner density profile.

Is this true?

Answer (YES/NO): NO